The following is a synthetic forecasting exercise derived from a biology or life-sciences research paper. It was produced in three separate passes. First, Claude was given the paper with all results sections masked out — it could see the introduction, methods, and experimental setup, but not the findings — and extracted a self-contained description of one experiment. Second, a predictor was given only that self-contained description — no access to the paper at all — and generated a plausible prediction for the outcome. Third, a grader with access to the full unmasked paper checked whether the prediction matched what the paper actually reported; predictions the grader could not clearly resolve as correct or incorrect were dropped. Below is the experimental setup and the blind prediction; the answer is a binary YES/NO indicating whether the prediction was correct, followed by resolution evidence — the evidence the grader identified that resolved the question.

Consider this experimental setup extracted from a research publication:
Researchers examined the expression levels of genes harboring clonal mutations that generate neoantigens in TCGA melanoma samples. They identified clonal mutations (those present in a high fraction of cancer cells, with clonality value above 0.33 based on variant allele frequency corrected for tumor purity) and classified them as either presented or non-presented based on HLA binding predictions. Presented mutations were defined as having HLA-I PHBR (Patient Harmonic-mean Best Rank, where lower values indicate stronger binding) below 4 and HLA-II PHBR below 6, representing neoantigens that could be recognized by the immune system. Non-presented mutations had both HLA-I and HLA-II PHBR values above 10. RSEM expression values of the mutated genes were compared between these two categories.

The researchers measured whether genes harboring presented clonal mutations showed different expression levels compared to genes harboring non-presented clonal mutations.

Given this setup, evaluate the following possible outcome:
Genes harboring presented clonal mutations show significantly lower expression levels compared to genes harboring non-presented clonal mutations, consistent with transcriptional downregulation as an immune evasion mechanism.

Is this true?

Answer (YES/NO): NO